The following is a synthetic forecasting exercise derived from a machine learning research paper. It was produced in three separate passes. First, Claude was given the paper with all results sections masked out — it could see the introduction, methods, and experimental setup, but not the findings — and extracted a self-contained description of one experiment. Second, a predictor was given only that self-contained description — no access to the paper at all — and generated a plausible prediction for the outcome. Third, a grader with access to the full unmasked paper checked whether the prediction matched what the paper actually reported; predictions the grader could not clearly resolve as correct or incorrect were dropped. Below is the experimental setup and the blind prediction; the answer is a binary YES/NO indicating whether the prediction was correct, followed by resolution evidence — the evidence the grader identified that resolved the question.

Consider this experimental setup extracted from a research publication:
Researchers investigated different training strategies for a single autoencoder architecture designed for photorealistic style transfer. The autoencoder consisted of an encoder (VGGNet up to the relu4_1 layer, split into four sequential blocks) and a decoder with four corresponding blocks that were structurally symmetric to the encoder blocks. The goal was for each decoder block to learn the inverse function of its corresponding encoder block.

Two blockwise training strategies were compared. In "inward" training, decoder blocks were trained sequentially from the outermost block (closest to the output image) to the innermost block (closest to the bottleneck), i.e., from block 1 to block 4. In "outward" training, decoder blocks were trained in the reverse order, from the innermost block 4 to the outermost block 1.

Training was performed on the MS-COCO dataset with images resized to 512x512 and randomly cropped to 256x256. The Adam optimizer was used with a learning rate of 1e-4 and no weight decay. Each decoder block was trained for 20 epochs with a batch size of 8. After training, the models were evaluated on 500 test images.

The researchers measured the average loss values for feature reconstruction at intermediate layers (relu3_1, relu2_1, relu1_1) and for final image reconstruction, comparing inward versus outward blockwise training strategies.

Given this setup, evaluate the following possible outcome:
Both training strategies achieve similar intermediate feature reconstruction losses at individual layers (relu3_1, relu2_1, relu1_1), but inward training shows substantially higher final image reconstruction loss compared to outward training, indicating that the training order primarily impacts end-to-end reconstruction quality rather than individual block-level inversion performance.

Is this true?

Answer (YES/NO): NO